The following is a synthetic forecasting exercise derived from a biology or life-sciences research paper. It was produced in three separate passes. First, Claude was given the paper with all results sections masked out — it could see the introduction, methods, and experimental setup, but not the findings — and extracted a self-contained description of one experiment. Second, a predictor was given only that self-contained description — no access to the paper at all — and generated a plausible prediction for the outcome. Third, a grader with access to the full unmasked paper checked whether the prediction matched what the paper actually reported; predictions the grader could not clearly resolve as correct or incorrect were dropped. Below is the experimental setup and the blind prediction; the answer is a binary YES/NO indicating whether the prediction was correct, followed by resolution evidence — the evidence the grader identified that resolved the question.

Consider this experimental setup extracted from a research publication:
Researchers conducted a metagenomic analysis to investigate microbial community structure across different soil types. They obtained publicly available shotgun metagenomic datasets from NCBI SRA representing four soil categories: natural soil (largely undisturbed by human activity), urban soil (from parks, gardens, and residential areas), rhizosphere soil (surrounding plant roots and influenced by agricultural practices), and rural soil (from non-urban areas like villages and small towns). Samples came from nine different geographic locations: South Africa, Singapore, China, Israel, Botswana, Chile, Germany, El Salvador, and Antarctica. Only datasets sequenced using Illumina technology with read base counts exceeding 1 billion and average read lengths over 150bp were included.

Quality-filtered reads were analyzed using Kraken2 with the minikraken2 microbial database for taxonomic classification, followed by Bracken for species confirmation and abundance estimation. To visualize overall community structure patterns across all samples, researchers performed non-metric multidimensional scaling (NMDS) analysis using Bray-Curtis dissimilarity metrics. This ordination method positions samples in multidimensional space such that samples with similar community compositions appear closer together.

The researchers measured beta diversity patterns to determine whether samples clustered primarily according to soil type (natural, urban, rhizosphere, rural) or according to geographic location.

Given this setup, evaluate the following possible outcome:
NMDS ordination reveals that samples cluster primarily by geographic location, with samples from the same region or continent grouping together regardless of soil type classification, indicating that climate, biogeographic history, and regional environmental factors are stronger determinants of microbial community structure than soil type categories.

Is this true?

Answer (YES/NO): NO